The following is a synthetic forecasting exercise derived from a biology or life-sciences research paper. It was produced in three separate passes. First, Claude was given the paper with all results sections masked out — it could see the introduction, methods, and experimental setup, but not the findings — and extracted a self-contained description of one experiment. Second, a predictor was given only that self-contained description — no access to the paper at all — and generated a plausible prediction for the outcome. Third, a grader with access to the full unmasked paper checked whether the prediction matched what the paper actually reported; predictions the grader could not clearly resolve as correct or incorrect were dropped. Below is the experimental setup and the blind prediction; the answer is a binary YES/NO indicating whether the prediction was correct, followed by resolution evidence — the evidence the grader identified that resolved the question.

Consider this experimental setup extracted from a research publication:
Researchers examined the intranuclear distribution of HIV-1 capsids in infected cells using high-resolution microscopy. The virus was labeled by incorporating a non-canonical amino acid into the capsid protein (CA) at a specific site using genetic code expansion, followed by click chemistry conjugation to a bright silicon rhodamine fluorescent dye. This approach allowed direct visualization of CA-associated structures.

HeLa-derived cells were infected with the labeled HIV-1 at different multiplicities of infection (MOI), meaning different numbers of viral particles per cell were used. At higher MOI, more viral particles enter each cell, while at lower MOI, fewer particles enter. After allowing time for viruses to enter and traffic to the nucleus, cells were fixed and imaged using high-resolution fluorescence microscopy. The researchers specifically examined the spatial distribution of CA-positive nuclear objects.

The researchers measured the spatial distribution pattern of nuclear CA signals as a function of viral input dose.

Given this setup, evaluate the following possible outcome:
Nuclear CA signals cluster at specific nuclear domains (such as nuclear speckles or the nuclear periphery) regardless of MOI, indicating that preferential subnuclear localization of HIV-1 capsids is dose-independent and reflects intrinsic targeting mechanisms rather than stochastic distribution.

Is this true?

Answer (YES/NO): NO